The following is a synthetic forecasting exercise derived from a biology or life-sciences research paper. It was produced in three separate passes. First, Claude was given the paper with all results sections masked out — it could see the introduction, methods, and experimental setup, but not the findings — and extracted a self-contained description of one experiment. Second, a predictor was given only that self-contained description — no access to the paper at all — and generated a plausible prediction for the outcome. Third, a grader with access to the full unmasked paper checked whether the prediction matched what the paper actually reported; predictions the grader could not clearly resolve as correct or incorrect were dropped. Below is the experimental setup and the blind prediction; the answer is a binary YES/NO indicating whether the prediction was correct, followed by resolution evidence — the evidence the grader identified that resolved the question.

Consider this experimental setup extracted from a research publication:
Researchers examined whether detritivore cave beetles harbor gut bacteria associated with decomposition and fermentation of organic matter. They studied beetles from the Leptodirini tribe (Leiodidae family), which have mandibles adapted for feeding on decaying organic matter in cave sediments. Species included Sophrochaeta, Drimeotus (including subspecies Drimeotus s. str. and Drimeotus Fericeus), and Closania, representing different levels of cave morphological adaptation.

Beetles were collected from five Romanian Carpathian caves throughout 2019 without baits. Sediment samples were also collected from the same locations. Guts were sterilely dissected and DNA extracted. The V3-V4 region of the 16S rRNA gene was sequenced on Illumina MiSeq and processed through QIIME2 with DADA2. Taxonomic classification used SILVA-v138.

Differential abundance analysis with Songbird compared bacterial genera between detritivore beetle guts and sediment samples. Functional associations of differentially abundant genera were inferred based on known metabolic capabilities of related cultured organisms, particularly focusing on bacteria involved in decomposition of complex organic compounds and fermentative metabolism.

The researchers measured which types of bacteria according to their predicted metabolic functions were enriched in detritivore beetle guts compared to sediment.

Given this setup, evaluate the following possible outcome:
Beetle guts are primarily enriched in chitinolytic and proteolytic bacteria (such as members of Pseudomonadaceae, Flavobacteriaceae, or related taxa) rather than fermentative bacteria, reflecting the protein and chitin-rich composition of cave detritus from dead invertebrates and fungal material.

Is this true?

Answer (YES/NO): NO